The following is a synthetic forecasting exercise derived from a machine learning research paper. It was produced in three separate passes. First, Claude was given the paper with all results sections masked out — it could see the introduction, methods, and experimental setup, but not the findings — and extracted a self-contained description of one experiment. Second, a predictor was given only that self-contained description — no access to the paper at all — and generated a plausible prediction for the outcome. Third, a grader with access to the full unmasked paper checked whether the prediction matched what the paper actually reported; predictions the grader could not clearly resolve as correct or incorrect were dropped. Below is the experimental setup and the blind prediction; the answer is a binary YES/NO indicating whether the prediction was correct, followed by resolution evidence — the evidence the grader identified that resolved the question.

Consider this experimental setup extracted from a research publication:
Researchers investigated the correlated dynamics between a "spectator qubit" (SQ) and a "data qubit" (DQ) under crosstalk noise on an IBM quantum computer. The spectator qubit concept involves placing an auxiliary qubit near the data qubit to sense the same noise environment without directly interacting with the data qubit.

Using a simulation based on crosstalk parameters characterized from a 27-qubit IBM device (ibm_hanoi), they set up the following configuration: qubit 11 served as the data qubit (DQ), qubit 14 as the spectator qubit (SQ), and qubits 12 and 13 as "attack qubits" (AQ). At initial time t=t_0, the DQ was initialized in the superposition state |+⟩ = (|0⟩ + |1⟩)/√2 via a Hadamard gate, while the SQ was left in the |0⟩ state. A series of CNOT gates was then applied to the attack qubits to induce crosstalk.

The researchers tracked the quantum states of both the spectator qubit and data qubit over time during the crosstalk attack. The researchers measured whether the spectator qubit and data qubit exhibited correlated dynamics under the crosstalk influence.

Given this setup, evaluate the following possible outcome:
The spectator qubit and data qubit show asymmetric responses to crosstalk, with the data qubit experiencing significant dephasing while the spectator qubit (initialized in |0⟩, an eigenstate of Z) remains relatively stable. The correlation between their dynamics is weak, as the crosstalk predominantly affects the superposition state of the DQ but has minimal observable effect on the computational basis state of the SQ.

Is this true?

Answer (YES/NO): NO